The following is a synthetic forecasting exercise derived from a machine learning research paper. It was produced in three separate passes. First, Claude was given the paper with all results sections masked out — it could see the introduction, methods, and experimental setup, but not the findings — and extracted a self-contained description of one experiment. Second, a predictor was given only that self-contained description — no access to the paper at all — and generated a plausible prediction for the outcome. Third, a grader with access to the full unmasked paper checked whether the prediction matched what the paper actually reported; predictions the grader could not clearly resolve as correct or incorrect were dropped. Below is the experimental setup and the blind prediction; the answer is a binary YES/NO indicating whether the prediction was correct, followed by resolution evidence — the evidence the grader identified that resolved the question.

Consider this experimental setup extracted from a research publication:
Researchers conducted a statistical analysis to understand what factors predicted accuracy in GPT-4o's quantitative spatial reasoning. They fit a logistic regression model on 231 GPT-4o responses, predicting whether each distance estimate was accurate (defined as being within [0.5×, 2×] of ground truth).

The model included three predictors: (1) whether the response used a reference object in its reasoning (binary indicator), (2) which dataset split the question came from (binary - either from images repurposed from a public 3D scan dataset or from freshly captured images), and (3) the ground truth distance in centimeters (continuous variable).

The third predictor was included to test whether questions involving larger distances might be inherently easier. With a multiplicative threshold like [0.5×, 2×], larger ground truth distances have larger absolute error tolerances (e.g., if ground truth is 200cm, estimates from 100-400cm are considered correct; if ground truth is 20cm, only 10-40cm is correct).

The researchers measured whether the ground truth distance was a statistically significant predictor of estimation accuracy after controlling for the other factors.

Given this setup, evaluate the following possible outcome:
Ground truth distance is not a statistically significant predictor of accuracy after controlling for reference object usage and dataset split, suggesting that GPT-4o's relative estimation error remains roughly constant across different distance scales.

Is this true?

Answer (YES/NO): YES